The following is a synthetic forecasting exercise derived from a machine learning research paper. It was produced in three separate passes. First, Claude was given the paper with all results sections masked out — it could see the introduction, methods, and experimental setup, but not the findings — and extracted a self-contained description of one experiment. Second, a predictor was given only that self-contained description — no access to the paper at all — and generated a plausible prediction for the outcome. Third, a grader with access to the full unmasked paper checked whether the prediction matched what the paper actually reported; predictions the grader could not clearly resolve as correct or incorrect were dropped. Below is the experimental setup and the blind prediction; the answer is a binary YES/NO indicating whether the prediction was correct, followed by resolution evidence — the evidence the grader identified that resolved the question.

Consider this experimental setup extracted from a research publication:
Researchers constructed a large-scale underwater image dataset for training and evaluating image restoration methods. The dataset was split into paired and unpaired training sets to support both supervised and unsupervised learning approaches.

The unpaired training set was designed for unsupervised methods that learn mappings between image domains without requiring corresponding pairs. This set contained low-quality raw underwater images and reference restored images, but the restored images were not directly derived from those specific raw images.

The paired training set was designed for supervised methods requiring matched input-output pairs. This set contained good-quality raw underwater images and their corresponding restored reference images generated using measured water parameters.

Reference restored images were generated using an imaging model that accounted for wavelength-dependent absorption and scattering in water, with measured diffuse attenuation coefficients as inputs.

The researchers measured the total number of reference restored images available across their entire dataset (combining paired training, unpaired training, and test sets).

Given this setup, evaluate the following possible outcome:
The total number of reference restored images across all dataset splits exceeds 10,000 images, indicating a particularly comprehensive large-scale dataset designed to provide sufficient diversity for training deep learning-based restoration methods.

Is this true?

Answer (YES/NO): NO